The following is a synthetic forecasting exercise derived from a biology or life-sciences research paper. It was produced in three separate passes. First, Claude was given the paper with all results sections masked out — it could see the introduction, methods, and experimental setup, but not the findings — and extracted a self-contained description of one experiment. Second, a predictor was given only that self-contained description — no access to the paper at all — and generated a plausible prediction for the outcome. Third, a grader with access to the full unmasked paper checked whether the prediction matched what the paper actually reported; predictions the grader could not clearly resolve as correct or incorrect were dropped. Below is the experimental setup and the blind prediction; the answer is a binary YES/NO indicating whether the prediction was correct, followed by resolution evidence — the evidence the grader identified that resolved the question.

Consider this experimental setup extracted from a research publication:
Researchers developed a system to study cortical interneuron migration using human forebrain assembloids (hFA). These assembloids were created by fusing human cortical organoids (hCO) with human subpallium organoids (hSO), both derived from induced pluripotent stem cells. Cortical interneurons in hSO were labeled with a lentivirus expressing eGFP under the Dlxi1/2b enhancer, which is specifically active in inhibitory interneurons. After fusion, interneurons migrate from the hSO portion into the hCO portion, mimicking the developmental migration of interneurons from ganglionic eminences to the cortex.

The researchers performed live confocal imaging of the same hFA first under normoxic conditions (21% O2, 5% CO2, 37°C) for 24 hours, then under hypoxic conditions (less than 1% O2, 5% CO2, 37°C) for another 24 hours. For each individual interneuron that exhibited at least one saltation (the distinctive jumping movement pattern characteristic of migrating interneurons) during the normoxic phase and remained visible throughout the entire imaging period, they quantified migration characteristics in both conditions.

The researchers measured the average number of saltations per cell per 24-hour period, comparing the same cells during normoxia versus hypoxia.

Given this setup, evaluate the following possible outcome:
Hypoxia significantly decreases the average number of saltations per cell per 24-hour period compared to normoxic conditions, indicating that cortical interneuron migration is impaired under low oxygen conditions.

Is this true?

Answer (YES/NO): YES